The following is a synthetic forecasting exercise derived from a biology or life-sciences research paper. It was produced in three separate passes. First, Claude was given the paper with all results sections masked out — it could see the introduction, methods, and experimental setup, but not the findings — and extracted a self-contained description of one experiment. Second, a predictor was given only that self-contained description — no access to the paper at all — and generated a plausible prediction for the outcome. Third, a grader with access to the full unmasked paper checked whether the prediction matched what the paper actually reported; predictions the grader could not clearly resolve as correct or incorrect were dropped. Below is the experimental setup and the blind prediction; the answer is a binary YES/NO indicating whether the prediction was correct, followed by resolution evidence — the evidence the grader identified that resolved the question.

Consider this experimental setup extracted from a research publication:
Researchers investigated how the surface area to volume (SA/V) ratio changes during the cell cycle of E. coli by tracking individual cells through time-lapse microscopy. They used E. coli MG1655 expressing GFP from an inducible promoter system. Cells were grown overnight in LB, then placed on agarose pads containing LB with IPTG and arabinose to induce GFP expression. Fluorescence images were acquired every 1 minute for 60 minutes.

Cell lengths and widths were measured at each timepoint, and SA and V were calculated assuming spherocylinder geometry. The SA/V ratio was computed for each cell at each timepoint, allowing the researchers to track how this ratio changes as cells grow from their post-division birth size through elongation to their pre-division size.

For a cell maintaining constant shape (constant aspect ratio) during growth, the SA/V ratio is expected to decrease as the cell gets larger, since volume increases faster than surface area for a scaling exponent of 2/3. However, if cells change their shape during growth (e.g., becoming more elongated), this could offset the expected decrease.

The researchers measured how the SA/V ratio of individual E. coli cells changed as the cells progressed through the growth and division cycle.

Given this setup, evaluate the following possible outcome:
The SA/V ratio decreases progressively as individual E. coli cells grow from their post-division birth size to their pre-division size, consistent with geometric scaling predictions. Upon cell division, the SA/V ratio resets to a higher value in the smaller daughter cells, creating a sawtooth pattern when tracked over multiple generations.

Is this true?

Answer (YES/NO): NO